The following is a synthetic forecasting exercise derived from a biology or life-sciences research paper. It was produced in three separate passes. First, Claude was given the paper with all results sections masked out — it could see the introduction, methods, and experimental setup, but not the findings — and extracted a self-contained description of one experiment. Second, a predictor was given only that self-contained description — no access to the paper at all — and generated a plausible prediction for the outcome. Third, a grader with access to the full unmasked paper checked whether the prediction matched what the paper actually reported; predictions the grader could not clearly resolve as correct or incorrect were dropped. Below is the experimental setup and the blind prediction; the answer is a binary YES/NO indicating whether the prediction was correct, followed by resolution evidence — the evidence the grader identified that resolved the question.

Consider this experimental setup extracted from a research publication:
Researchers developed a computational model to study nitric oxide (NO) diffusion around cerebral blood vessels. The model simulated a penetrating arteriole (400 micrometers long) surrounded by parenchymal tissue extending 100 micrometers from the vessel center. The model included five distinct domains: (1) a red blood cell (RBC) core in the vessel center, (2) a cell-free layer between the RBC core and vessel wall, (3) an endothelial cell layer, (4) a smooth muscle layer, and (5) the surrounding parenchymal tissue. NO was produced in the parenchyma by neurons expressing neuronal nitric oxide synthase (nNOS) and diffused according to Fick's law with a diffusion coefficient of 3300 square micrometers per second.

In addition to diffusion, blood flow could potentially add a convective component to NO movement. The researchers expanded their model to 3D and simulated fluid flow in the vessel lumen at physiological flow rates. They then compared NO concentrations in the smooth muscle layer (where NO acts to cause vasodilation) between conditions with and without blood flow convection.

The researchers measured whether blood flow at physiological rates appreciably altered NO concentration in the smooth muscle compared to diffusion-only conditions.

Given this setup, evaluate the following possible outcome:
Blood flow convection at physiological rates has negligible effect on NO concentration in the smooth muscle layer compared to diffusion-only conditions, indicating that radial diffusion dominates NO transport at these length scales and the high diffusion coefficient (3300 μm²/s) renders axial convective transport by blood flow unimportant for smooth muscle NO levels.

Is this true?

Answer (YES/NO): YES